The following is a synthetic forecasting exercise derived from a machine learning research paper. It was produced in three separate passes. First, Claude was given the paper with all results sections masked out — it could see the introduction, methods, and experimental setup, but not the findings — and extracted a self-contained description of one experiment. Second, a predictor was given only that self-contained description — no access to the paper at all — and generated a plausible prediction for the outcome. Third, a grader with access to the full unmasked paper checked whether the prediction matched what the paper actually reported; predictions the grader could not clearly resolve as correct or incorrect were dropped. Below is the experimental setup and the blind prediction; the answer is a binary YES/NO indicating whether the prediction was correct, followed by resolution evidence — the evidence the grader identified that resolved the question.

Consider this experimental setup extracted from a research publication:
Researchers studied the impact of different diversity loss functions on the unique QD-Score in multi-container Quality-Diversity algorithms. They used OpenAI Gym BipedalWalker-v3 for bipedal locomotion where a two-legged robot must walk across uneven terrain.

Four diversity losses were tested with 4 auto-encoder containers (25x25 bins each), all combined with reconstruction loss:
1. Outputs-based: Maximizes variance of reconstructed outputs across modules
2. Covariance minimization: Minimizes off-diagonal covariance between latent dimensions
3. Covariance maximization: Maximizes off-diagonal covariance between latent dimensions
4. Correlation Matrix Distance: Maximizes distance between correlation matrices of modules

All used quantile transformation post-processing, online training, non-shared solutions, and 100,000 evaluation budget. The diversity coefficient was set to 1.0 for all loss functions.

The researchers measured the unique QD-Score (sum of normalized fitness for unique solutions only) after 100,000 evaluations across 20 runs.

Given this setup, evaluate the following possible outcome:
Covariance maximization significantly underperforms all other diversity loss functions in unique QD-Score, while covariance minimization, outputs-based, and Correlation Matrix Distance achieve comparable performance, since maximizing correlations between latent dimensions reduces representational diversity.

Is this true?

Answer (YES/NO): NO